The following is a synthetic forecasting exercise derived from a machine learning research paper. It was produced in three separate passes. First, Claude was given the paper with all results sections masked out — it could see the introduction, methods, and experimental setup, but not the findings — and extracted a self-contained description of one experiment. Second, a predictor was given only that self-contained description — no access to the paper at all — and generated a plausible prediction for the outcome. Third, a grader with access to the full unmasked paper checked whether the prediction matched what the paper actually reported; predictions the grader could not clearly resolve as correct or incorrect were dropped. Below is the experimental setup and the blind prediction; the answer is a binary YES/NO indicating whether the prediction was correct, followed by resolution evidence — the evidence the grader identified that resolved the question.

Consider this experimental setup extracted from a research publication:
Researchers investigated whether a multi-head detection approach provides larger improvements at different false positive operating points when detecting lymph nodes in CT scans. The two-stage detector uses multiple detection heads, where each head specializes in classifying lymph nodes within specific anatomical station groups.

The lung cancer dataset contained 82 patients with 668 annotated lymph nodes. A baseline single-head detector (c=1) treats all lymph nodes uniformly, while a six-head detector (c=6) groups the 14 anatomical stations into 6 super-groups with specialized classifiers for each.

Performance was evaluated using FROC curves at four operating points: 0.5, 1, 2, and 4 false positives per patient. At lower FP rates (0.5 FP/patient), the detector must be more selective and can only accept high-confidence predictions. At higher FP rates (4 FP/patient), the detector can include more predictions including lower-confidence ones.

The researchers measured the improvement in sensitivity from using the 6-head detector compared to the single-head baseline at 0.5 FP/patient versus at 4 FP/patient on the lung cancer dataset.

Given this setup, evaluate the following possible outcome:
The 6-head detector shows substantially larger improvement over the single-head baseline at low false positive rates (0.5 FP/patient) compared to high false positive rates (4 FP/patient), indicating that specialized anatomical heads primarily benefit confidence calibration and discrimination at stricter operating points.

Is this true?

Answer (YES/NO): NO